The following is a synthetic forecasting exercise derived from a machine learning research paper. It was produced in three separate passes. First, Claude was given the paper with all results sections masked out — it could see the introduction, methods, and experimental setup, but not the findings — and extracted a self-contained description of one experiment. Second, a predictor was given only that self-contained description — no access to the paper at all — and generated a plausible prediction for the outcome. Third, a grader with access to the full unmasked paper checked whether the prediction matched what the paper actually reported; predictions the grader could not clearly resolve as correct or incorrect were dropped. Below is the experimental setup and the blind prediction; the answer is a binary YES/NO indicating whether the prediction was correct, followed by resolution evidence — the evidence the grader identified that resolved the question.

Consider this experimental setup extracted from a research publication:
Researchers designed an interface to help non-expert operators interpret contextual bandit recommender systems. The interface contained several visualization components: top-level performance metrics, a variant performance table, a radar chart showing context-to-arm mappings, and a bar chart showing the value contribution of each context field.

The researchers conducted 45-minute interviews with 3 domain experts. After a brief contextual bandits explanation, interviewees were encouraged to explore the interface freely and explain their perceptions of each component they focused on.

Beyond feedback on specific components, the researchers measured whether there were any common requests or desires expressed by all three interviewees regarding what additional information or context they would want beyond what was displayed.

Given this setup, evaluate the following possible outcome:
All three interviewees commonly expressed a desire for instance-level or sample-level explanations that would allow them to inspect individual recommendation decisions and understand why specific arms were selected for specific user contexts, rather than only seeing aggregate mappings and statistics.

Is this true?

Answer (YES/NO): NO